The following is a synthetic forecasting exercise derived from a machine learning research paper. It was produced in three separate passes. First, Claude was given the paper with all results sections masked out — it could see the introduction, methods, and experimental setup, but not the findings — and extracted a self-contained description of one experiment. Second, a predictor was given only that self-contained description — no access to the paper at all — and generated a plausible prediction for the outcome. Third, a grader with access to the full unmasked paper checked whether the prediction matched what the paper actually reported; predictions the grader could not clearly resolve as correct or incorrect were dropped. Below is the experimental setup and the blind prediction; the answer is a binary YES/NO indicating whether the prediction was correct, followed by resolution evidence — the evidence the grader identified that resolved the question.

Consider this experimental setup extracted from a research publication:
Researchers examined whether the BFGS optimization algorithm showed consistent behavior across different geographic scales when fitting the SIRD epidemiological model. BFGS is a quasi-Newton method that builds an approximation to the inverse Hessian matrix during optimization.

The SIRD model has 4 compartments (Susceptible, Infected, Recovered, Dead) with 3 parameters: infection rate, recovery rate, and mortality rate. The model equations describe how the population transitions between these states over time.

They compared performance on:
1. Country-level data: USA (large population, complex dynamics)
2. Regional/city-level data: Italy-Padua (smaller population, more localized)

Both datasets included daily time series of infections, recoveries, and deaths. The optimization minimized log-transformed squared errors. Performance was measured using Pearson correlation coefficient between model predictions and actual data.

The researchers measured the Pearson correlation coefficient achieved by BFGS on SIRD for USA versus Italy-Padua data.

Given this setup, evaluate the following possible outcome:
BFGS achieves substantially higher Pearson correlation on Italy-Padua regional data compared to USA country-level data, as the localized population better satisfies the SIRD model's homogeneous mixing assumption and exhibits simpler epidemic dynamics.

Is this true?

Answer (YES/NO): NO